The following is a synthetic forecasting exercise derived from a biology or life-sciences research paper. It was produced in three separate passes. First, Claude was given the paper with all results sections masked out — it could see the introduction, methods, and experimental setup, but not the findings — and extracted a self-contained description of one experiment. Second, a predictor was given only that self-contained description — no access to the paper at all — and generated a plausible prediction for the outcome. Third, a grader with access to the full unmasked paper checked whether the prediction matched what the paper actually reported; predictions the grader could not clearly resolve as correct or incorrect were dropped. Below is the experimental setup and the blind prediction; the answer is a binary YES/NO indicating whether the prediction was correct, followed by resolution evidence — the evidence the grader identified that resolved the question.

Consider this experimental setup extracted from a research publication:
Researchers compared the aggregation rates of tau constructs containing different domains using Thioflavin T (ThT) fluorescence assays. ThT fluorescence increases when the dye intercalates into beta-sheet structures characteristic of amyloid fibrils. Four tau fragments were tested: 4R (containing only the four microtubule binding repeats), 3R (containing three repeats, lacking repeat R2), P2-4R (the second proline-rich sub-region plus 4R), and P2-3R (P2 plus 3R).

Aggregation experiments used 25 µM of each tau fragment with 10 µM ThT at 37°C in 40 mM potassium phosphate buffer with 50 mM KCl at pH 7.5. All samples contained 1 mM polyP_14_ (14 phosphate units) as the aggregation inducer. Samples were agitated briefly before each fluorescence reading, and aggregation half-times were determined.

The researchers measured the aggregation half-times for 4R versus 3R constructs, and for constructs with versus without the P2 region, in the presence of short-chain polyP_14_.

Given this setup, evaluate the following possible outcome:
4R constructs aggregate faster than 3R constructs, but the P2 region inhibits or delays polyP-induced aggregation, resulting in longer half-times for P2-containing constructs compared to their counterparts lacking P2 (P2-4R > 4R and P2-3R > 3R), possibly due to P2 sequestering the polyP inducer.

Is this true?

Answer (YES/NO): NO